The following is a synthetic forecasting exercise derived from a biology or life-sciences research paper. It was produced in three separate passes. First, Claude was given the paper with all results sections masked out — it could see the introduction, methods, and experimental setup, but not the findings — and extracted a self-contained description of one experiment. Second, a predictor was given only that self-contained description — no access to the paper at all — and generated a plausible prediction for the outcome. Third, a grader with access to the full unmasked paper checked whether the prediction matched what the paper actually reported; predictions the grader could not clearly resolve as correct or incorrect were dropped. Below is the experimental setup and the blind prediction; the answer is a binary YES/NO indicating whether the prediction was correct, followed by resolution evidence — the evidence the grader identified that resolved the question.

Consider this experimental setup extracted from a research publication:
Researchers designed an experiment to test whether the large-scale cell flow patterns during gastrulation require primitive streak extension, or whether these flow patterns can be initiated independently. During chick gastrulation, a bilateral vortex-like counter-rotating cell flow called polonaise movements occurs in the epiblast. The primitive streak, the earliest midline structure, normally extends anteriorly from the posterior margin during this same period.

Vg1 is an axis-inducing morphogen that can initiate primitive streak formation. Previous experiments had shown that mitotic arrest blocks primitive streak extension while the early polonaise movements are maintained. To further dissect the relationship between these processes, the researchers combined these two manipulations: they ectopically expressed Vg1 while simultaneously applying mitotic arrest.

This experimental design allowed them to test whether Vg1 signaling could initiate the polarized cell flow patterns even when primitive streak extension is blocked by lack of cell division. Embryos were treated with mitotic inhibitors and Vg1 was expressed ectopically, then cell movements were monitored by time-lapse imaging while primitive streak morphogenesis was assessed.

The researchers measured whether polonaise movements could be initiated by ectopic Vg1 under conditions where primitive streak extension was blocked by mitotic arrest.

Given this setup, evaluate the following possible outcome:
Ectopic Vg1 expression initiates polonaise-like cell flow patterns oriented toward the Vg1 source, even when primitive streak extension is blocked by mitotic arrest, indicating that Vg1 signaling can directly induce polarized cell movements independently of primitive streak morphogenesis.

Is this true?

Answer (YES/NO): YES